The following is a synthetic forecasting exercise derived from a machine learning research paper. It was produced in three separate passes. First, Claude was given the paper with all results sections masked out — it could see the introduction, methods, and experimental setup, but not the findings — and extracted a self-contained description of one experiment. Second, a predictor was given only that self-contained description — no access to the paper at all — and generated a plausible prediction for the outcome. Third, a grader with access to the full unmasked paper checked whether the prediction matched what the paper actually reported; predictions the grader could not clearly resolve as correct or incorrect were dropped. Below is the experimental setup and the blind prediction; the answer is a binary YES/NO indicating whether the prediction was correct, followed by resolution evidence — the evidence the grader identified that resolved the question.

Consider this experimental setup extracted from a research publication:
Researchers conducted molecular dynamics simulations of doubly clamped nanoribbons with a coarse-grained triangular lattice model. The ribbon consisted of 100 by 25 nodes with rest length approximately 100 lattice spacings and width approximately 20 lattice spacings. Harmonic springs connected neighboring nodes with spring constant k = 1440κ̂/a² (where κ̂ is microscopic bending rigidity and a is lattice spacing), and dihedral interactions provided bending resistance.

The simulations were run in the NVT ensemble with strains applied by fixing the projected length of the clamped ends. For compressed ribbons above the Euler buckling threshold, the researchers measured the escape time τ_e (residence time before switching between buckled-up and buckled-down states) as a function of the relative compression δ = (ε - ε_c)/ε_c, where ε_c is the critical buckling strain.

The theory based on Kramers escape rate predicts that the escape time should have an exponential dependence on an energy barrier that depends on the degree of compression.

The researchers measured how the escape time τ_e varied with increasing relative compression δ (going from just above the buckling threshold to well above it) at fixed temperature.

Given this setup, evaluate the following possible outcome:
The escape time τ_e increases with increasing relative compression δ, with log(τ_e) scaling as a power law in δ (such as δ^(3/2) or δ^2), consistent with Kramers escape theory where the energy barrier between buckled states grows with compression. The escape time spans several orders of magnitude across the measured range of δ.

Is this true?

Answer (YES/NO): YES